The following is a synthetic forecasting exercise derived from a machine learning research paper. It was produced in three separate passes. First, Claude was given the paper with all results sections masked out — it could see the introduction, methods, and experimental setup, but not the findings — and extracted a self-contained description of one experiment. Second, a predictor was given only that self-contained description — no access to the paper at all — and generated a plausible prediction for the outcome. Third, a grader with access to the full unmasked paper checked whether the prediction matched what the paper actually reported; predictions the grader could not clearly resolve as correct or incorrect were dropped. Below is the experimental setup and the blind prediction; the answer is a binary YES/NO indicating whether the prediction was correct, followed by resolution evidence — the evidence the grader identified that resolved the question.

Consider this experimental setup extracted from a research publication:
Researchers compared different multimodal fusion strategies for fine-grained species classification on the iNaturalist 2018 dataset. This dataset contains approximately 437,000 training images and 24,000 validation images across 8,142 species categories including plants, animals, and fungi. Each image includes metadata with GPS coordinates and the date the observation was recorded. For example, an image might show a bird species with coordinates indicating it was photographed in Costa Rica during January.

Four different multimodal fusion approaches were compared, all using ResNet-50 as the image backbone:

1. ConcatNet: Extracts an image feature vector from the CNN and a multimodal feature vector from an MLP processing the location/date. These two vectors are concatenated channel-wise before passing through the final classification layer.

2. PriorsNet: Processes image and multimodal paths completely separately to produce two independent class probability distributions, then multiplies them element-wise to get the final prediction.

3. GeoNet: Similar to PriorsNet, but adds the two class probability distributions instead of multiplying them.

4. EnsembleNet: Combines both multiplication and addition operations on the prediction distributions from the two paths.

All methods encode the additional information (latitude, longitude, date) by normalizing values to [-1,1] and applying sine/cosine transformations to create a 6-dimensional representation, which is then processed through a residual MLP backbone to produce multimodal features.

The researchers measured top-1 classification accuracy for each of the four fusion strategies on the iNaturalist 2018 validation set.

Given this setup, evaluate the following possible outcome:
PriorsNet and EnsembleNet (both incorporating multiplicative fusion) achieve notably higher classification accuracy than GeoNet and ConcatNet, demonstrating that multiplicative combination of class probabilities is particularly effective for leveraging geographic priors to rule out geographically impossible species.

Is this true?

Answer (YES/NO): NO